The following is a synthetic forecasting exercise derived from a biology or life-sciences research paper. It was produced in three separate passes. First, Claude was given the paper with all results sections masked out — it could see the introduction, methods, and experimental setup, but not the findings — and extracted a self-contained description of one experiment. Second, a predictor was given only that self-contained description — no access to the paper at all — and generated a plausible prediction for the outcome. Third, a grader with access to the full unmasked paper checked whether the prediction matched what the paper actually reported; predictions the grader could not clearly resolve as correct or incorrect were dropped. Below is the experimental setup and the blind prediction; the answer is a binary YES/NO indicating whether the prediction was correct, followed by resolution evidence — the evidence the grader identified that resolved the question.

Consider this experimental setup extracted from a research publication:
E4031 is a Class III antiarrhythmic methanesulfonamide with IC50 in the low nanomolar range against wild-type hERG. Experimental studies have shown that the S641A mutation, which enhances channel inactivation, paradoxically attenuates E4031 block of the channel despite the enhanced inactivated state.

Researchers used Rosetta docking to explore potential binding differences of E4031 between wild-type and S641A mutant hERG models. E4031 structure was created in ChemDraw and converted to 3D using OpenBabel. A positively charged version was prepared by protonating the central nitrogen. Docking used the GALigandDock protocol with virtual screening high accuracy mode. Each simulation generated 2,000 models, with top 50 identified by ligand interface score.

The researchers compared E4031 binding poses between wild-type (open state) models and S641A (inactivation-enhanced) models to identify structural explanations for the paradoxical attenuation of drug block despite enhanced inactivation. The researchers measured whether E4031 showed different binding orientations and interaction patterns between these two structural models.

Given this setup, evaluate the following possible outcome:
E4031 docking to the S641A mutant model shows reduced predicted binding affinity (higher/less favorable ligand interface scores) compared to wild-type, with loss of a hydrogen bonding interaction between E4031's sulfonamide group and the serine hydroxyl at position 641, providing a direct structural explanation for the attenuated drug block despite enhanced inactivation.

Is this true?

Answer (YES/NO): NO